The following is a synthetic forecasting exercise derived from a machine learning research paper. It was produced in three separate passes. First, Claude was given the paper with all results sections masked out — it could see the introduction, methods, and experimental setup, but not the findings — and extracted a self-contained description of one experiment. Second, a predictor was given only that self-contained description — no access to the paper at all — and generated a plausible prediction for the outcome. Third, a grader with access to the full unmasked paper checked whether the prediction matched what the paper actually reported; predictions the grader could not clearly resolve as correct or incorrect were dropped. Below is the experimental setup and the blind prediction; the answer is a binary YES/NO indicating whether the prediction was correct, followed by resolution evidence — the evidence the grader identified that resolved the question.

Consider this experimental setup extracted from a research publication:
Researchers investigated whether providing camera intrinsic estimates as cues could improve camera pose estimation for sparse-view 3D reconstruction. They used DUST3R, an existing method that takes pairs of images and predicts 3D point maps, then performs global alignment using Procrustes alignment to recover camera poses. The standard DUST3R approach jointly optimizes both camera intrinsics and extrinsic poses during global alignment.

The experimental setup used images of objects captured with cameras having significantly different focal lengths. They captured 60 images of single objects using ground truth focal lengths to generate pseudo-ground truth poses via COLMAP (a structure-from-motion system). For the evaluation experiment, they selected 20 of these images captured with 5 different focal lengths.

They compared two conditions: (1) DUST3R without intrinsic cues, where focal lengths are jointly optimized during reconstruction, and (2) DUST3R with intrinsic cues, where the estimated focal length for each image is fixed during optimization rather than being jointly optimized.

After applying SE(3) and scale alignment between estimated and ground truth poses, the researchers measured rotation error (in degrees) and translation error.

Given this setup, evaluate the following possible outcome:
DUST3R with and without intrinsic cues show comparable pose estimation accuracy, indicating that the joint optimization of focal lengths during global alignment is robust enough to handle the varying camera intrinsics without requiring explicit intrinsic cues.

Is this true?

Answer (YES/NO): NO